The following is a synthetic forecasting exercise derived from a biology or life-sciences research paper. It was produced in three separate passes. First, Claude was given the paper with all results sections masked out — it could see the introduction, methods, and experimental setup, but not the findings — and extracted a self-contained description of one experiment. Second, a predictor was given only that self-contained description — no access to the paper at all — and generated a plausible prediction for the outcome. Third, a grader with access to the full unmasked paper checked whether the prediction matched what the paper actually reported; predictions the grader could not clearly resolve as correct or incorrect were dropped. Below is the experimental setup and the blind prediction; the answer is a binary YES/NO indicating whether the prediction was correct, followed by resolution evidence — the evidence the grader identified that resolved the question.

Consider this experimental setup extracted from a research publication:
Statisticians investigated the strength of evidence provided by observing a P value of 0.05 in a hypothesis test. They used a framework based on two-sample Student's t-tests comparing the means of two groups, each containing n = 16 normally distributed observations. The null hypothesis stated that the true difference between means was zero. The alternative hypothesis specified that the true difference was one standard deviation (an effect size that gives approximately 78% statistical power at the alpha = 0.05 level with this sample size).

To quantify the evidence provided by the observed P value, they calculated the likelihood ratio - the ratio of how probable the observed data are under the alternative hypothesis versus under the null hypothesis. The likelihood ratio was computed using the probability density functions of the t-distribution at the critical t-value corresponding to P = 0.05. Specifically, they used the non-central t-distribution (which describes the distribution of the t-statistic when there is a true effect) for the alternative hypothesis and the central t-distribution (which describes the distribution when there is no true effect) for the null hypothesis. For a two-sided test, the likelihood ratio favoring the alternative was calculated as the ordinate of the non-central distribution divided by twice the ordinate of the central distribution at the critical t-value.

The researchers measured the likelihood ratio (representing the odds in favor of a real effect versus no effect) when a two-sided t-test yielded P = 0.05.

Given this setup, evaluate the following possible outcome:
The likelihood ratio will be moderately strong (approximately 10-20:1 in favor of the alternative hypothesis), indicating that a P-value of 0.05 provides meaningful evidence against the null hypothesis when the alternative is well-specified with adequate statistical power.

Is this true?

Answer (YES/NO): NO